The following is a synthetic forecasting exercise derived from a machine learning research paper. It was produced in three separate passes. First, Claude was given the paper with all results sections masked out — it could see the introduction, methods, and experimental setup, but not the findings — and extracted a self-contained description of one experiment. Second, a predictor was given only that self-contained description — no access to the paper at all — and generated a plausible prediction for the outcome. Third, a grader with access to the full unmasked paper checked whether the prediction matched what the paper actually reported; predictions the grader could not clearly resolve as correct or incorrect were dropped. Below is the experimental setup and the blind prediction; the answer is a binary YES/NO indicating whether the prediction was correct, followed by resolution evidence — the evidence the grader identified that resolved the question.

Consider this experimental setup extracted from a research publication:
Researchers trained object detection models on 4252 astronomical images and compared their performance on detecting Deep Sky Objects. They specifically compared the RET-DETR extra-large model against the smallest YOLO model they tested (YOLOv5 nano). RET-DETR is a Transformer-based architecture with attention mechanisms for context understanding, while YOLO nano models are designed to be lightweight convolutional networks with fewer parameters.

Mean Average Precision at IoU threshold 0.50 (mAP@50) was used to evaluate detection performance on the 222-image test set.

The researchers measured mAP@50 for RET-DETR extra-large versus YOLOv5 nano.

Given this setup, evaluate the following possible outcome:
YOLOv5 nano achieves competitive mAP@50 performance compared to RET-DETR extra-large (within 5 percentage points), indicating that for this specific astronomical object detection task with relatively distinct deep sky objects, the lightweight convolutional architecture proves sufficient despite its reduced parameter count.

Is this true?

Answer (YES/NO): NO